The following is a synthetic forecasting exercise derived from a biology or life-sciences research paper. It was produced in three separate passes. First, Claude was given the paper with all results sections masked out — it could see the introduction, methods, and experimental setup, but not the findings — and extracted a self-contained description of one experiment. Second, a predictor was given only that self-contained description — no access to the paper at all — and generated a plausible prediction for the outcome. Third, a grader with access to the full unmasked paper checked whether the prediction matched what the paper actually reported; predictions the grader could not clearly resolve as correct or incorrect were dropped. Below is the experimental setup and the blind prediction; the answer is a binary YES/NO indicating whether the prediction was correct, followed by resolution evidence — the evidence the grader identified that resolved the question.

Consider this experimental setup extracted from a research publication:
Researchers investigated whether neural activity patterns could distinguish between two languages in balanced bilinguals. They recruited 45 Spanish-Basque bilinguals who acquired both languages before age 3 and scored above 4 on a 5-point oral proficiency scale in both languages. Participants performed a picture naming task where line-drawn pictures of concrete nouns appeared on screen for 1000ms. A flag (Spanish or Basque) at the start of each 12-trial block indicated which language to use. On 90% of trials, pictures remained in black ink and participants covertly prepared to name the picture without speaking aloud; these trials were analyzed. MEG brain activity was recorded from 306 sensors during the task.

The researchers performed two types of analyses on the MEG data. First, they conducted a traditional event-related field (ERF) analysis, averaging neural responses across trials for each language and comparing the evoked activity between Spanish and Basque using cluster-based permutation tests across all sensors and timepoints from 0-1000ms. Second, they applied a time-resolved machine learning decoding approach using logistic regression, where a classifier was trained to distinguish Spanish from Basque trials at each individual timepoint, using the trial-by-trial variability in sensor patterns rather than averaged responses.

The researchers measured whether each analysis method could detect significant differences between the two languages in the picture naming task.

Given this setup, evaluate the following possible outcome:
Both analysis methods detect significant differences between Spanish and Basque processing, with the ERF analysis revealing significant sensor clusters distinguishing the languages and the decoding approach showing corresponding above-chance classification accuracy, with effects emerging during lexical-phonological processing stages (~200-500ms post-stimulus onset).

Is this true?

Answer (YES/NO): NO